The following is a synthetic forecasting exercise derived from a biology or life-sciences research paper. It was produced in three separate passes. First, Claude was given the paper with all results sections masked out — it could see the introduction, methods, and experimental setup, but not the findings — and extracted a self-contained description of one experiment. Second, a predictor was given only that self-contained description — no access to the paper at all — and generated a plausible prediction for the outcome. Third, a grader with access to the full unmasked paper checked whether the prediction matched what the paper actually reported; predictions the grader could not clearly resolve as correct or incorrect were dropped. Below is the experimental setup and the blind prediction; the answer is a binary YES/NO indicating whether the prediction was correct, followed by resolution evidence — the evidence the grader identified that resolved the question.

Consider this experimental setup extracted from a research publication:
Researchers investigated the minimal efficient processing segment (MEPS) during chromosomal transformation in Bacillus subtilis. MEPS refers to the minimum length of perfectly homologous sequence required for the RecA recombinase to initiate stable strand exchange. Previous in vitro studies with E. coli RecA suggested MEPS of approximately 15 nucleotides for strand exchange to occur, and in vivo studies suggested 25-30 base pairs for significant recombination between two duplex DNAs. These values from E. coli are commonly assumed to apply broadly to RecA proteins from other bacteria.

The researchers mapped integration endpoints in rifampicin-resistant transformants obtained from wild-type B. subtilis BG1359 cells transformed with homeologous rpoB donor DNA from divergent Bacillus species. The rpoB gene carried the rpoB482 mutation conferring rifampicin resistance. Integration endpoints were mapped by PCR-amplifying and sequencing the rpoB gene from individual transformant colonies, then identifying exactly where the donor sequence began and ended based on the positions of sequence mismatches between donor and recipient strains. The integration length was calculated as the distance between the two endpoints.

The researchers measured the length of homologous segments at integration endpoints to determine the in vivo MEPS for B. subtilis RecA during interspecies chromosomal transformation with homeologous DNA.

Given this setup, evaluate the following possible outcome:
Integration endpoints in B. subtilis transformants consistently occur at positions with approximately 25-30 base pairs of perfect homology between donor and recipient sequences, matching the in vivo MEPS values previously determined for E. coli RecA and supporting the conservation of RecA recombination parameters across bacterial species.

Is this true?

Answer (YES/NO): NO